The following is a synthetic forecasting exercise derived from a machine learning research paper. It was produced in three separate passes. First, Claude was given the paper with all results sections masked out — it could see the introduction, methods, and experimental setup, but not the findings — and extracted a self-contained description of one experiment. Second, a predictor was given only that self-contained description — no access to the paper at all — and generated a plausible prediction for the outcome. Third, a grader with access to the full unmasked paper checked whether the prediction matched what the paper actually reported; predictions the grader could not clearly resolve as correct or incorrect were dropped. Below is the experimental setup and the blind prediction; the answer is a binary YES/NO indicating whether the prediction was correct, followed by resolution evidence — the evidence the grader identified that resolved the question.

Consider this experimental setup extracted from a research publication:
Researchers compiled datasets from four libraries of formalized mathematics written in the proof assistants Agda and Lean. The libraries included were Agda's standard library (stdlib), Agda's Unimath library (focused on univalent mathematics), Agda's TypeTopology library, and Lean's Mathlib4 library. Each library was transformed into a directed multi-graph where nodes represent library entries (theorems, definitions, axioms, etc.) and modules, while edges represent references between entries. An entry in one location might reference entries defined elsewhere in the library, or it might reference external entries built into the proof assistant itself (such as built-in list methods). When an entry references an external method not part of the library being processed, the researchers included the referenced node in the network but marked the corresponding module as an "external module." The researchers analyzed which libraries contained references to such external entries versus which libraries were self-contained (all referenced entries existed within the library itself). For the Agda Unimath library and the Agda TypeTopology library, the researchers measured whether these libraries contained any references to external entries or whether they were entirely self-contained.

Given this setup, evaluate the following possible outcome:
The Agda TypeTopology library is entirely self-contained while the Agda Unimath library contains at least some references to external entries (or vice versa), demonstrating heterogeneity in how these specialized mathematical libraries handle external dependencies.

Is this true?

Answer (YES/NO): NO